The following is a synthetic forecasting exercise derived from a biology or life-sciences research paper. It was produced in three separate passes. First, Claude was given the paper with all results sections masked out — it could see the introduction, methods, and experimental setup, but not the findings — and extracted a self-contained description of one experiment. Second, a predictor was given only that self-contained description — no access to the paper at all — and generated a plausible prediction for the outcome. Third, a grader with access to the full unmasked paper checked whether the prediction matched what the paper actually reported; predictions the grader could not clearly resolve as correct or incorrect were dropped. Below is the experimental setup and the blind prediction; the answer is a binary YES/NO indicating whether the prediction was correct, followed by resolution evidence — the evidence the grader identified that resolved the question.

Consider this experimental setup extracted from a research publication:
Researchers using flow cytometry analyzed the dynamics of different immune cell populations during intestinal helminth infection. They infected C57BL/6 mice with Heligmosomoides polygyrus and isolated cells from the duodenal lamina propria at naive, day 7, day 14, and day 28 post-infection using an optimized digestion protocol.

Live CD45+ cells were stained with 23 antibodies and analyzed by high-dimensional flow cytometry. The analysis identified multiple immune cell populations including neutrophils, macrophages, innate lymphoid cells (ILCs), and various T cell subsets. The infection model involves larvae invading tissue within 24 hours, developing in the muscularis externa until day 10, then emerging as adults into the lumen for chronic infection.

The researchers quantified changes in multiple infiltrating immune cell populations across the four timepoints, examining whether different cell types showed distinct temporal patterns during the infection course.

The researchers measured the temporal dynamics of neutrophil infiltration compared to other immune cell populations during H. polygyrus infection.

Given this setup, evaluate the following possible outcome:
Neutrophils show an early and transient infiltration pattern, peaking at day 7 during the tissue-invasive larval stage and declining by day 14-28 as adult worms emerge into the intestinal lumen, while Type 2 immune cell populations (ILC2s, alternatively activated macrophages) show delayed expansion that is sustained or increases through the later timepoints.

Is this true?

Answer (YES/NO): NO